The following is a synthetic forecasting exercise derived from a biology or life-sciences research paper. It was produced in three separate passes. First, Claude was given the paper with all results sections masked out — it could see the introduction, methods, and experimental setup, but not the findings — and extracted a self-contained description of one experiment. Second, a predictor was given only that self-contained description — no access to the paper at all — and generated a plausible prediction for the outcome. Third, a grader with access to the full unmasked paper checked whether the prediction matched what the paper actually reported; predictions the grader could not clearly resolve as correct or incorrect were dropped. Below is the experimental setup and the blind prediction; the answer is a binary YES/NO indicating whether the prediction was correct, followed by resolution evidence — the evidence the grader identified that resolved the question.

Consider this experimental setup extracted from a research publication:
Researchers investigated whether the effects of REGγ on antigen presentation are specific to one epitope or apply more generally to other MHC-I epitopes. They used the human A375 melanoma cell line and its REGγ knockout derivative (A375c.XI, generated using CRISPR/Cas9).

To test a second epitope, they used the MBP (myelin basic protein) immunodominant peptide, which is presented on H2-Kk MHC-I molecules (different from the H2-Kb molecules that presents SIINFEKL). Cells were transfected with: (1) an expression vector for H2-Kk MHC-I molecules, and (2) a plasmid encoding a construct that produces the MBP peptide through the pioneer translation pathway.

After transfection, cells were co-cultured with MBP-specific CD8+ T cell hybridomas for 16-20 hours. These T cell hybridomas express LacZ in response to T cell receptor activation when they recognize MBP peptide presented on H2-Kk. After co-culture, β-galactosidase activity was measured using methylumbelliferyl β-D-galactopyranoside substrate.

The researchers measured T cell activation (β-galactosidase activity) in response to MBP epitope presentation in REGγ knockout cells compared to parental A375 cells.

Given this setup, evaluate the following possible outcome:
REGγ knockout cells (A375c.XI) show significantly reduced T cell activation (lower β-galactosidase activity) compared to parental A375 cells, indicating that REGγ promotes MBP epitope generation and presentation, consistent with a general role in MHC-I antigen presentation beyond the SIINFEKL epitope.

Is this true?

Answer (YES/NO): NO